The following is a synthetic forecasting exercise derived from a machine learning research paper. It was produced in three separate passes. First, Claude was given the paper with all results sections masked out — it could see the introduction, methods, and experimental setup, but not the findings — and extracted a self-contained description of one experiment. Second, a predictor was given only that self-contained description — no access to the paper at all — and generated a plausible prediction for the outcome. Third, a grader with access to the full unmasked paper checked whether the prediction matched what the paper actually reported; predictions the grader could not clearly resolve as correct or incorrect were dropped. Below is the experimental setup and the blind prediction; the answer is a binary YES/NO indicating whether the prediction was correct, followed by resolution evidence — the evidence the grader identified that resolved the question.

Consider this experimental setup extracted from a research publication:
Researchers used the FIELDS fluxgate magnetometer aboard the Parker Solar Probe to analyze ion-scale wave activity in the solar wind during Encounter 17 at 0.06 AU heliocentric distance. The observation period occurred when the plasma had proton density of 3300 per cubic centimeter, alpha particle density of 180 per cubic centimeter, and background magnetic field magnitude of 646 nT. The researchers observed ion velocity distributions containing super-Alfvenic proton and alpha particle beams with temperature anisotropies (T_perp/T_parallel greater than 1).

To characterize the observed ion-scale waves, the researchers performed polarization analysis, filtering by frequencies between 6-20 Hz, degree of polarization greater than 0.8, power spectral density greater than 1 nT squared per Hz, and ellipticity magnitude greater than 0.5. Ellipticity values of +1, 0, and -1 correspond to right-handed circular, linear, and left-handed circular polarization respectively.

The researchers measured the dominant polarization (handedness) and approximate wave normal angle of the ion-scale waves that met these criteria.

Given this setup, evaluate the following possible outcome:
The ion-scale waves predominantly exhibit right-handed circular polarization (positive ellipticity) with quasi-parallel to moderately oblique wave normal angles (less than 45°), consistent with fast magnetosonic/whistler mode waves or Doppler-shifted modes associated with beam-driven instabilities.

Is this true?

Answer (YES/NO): NO